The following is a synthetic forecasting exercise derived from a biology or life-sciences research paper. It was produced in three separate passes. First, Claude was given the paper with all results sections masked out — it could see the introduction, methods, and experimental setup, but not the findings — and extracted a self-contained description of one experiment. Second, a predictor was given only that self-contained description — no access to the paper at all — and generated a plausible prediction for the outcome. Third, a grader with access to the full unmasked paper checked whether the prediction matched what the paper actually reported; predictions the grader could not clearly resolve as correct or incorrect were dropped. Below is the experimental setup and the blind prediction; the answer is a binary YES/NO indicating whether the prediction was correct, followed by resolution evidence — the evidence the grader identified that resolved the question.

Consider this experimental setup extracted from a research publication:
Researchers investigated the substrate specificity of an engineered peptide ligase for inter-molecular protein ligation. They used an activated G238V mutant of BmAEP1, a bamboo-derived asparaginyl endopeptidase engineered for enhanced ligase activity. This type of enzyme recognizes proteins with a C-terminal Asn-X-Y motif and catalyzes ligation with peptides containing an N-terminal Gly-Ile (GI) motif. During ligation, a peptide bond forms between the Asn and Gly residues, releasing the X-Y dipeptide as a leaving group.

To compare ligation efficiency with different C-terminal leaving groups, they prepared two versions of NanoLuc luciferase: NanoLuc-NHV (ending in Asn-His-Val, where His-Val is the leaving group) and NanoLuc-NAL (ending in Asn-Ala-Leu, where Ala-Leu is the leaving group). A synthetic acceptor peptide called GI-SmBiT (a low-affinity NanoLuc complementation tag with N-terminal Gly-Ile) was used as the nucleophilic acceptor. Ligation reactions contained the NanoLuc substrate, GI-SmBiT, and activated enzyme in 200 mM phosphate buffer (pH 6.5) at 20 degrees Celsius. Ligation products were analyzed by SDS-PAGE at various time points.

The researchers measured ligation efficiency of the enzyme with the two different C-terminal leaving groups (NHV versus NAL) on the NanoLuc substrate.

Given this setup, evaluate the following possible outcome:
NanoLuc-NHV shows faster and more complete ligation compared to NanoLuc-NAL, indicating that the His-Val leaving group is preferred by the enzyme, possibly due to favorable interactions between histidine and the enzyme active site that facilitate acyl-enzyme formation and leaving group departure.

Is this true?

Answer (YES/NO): NO